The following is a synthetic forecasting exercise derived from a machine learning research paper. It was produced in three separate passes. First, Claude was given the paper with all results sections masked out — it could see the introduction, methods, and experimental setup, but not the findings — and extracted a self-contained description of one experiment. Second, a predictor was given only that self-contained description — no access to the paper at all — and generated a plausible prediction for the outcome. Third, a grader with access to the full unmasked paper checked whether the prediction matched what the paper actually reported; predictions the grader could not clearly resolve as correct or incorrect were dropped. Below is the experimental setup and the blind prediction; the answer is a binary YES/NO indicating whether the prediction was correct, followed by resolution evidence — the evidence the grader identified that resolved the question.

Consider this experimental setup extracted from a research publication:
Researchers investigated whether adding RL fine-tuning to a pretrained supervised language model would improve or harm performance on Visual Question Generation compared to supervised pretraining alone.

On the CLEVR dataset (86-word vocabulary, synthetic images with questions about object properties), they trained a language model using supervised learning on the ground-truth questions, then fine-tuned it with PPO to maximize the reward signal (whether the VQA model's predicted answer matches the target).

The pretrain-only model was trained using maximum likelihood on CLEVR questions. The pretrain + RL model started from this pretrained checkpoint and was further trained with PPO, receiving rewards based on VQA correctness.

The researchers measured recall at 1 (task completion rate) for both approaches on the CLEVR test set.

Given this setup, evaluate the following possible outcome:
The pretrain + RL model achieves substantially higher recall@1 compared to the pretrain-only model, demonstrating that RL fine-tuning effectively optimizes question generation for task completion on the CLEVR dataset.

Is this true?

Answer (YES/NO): YES